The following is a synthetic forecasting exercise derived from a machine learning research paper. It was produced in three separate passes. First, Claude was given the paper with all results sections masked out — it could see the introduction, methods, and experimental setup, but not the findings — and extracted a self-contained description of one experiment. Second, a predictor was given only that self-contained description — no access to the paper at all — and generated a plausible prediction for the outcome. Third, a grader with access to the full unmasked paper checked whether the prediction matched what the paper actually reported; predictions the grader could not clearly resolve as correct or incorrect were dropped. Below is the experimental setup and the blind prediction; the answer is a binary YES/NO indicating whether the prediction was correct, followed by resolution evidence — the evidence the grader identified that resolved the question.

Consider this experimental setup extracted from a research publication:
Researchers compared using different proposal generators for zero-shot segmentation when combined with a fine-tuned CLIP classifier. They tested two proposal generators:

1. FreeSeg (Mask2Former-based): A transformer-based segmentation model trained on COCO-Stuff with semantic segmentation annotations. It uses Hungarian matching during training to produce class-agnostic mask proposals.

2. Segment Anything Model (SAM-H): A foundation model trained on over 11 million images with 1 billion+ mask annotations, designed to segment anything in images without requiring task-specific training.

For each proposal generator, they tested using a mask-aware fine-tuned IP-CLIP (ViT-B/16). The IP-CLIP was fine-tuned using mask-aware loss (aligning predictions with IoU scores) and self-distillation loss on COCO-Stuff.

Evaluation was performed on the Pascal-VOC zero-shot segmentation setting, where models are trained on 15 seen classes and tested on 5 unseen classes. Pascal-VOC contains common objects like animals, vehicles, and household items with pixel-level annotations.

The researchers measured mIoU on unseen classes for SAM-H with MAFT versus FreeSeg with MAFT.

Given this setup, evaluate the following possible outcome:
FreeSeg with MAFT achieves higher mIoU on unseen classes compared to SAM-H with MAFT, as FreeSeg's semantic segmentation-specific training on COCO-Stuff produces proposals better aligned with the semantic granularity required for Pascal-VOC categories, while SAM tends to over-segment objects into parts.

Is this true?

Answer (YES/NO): NO